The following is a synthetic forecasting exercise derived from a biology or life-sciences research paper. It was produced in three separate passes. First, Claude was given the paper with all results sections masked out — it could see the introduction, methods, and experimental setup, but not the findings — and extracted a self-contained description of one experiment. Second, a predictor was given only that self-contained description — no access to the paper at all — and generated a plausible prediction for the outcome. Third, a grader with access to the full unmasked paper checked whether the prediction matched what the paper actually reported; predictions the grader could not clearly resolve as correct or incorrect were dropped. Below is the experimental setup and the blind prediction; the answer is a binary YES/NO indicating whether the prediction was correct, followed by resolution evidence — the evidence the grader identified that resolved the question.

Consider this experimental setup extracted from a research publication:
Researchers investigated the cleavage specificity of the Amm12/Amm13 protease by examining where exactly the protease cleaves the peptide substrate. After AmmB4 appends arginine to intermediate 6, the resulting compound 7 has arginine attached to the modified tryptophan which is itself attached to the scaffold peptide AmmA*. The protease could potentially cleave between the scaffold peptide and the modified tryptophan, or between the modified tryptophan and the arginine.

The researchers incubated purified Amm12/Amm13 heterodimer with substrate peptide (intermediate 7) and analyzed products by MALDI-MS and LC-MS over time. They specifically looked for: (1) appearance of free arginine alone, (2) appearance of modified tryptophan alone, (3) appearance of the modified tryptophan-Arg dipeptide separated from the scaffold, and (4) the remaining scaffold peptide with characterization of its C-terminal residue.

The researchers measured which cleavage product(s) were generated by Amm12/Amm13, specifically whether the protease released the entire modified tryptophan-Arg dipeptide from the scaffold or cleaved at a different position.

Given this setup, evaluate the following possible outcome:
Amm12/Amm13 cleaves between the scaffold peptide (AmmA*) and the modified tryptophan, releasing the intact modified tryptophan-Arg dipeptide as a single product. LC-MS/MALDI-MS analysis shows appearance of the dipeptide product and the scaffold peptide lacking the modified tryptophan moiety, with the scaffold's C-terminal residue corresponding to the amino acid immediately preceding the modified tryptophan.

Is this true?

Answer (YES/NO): YES